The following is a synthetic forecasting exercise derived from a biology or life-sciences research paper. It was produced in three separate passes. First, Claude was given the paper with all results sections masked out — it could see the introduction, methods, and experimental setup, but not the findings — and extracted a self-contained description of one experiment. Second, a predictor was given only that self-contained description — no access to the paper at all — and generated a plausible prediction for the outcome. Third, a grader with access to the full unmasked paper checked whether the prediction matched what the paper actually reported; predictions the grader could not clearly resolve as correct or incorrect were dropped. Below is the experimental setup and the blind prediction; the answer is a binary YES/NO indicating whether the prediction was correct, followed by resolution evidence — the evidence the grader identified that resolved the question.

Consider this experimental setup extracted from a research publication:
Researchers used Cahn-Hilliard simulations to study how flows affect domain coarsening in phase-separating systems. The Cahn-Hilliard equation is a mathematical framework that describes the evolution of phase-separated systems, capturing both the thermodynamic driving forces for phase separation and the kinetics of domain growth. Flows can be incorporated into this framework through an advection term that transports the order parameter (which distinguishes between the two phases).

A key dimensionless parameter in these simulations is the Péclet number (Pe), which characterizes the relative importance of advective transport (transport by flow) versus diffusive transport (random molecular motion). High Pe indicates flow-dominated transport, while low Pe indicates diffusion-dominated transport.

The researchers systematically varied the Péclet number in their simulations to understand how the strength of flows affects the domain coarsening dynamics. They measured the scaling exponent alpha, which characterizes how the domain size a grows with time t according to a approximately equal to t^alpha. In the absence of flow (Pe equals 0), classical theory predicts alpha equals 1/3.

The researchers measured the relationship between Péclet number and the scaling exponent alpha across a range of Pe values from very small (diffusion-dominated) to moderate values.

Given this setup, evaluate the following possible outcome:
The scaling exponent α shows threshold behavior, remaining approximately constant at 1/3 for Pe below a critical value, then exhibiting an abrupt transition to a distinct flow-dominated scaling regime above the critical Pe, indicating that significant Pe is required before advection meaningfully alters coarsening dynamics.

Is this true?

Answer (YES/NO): NO